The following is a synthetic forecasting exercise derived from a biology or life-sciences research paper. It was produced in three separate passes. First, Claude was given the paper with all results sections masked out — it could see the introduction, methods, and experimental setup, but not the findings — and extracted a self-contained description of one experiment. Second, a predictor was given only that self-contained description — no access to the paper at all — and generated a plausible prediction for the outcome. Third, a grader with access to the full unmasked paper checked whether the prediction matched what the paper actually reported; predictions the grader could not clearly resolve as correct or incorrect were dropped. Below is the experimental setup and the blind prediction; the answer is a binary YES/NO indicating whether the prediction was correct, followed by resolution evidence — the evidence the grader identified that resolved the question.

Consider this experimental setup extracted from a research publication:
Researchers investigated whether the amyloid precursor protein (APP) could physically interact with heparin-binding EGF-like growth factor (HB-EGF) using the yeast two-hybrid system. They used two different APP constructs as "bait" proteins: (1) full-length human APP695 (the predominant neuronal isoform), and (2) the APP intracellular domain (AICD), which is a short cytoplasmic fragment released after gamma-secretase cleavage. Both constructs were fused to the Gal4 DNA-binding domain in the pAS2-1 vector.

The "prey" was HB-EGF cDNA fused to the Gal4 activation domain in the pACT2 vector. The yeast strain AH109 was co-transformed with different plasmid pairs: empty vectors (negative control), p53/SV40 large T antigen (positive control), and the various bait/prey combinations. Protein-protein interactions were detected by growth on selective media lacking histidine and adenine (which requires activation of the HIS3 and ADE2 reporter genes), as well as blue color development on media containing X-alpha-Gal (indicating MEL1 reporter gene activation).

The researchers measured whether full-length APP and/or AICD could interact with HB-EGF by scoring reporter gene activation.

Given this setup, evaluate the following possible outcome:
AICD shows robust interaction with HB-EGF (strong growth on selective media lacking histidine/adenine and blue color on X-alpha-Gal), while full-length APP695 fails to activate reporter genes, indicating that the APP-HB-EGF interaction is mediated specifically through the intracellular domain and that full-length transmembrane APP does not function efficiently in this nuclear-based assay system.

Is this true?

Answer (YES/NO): NO